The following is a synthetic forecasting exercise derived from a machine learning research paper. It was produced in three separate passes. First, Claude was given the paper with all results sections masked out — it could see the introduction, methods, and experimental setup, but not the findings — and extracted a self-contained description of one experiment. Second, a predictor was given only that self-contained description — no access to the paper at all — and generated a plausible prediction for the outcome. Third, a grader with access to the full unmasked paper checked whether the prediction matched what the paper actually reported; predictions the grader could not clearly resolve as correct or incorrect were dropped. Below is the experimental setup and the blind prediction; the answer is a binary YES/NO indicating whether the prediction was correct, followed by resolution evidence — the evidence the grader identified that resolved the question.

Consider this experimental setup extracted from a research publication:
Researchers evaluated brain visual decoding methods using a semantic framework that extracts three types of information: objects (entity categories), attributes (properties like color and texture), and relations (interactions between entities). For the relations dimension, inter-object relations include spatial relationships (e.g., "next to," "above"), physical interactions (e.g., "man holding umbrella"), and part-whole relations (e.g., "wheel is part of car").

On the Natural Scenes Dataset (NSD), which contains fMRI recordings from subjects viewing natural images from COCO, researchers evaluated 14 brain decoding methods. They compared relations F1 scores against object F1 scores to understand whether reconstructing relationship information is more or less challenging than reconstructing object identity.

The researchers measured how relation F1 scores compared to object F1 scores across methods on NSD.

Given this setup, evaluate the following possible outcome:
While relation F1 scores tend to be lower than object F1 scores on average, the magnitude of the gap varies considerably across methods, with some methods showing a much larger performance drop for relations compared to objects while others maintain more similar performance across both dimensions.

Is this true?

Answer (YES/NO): NO